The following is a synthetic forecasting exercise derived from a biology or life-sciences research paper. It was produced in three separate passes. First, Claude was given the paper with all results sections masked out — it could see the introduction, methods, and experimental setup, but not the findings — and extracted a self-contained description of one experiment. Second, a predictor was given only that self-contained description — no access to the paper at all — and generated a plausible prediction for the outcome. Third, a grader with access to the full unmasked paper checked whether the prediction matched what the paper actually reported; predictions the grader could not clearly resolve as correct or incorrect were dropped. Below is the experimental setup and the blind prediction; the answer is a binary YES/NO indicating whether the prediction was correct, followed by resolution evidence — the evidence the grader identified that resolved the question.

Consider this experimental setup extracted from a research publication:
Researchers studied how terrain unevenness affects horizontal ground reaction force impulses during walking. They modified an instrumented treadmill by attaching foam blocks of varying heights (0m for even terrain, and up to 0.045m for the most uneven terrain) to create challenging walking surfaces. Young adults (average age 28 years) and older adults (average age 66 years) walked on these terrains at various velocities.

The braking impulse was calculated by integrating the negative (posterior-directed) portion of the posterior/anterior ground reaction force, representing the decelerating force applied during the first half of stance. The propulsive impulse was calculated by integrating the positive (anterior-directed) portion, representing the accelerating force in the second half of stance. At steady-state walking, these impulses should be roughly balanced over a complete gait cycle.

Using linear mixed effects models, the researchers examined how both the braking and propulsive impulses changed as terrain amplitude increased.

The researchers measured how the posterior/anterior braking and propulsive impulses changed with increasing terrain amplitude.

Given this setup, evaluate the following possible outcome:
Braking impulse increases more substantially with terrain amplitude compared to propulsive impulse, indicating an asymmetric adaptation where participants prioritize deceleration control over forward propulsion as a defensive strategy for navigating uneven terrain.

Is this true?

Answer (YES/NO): NO